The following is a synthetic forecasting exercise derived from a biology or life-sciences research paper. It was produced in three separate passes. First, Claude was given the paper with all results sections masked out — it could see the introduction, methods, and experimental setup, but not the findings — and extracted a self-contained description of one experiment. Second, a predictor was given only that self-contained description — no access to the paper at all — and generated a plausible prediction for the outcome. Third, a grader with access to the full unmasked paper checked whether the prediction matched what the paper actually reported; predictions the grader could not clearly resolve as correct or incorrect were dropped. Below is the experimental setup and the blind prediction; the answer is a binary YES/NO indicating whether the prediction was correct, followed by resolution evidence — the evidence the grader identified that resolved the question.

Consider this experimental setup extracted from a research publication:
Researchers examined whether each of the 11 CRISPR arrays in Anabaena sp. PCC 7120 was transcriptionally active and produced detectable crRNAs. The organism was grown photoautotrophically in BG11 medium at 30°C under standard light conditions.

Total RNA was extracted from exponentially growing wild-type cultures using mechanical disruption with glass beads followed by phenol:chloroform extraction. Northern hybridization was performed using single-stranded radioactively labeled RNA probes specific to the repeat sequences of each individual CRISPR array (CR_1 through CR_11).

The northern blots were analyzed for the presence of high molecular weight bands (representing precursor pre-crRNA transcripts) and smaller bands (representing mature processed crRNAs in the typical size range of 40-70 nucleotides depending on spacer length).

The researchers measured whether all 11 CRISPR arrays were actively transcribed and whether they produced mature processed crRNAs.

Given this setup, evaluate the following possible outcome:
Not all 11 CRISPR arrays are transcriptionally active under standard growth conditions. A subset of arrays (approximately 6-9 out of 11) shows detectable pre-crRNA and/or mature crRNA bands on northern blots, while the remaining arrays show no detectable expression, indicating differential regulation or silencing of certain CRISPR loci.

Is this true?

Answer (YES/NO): NO